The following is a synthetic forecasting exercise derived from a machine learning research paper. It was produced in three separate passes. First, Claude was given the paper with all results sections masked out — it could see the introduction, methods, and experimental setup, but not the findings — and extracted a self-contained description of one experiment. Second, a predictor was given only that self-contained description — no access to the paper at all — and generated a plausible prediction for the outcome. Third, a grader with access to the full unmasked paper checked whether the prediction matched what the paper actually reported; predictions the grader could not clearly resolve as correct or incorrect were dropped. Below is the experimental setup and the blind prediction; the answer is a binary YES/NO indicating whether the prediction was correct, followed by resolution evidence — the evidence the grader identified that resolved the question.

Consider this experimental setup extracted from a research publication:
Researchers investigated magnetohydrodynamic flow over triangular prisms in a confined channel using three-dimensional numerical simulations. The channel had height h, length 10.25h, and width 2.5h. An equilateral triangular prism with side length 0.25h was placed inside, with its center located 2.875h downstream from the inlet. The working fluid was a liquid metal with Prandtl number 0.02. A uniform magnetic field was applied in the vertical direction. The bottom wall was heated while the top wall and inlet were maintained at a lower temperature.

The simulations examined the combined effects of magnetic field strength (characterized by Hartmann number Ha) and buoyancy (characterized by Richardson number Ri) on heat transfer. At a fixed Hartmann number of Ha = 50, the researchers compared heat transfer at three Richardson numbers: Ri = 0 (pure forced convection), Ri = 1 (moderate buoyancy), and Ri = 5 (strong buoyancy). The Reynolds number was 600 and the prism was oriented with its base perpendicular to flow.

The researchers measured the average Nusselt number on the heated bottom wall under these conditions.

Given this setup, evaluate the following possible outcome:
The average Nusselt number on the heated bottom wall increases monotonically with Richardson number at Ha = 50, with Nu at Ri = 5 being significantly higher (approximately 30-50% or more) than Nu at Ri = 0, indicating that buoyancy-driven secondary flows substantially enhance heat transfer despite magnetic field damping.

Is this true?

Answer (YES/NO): NO